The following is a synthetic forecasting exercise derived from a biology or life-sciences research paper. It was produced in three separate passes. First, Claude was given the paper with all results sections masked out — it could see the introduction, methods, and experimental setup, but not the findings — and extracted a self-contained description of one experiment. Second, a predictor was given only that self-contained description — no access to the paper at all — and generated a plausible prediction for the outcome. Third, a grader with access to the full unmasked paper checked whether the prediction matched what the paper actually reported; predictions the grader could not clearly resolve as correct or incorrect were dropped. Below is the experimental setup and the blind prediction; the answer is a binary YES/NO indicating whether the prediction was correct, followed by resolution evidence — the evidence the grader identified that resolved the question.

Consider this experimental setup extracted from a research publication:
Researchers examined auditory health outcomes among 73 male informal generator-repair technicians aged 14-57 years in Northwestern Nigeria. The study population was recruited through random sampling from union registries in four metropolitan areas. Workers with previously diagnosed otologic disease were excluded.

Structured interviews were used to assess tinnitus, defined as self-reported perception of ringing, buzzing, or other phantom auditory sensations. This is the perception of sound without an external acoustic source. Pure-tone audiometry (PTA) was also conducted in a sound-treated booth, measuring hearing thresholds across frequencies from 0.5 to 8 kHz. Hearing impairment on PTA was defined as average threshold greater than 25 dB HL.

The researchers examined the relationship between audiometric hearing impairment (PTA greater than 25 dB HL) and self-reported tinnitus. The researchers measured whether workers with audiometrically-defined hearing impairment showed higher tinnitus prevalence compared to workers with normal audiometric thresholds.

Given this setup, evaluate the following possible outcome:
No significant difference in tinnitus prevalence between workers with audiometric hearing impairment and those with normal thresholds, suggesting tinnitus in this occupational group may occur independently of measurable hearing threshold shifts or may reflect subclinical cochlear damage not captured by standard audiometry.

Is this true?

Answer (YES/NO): NO